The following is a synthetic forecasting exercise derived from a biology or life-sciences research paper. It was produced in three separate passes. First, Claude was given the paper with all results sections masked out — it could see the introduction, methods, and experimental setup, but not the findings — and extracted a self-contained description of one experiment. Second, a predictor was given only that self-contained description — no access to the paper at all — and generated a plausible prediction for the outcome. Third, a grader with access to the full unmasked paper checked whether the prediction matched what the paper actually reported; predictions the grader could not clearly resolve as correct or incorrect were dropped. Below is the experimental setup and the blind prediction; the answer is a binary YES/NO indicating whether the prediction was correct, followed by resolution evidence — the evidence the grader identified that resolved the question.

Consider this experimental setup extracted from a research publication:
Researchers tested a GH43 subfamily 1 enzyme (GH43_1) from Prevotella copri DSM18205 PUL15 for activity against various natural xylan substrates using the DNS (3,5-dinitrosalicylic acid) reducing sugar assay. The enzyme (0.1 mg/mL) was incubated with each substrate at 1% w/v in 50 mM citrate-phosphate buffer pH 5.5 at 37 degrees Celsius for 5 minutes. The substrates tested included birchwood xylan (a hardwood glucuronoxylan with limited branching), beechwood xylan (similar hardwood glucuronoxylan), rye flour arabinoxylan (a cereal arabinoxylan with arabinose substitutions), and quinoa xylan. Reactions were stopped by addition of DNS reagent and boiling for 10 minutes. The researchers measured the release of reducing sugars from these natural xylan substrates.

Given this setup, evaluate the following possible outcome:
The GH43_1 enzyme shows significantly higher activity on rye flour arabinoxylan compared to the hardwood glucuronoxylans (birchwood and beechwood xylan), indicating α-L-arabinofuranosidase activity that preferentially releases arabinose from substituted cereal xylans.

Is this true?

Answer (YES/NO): NO